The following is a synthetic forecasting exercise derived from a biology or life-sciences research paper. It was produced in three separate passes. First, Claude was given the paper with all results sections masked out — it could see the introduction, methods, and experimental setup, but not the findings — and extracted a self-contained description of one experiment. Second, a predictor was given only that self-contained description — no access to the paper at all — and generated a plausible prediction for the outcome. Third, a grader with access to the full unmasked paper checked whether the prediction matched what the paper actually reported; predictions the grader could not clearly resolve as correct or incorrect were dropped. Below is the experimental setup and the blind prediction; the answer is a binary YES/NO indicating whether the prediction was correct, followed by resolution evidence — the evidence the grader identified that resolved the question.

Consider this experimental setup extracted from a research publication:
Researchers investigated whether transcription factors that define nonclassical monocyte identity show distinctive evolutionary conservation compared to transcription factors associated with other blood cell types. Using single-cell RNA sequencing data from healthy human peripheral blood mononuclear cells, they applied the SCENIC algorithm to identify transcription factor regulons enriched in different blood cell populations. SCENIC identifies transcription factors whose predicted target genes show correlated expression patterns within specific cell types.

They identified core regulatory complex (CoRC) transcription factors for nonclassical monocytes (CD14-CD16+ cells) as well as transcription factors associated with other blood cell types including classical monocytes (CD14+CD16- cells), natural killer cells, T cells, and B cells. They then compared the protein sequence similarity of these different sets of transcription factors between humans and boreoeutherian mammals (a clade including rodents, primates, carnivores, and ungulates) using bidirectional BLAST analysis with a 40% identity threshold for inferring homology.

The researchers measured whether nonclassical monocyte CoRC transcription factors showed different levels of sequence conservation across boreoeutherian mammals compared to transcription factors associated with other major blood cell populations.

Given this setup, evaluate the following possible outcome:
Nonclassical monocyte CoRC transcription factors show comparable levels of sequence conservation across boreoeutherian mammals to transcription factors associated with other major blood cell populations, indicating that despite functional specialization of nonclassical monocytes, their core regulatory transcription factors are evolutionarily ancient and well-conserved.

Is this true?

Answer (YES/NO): NO